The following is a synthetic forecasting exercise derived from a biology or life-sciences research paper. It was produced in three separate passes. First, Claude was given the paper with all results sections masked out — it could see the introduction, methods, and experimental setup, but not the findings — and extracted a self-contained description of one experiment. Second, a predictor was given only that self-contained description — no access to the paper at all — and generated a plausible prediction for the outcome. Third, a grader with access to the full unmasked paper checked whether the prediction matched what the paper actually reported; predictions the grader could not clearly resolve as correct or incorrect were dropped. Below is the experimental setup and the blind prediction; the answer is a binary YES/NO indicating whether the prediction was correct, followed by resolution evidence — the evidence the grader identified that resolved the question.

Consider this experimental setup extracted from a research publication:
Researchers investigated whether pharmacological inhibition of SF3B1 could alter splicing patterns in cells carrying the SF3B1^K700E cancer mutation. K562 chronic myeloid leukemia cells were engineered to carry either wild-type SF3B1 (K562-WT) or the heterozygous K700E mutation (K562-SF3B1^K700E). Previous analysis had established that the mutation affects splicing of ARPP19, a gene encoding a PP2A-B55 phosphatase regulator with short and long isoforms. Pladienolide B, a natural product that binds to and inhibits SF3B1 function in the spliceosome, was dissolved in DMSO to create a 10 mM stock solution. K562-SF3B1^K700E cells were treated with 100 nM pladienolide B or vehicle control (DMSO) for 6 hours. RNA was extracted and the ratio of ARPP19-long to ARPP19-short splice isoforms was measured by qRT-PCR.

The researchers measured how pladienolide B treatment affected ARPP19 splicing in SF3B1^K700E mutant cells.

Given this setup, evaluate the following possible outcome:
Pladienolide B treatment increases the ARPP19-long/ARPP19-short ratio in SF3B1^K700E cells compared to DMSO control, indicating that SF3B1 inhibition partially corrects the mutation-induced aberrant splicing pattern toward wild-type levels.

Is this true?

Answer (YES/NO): NO